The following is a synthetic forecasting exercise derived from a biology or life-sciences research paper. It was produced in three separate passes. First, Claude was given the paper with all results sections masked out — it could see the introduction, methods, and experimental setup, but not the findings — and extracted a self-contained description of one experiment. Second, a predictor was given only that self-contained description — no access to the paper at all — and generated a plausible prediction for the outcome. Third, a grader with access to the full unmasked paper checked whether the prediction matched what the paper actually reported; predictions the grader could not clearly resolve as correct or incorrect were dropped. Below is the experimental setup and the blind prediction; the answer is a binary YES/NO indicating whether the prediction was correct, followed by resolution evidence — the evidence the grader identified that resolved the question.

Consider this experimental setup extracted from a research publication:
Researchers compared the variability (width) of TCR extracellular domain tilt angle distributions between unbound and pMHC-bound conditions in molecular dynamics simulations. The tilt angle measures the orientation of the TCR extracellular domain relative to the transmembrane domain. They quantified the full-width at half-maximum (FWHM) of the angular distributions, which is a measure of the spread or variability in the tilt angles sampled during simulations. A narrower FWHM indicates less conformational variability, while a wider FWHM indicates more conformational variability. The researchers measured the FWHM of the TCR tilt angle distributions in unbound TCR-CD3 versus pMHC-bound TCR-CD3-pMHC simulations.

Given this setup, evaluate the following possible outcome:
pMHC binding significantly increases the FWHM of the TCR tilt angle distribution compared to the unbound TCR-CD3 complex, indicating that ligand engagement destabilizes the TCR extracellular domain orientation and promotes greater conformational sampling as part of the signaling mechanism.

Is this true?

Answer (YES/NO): NO